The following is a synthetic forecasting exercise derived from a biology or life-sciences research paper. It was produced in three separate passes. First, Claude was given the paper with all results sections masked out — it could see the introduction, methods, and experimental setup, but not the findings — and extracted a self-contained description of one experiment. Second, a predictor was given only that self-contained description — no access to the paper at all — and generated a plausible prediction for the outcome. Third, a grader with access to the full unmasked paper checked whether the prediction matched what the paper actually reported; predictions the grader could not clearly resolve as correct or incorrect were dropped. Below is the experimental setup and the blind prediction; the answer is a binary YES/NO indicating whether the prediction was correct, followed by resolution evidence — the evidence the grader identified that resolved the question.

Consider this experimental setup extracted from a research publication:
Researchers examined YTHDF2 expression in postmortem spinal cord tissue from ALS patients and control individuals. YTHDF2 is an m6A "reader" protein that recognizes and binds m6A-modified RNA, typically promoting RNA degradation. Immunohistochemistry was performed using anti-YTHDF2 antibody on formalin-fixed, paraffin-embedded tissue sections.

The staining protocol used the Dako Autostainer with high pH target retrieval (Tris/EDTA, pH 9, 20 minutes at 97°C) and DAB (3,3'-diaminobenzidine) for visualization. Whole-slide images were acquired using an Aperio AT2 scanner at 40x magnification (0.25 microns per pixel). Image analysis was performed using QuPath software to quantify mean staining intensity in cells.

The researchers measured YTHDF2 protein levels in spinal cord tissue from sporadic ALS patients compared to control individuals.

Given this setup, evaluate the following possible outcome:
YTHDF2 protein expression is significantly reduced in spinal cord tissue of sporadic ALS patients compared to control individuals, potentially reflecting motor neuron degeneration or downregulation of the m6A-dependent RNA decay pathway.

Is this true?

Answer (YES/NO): NO